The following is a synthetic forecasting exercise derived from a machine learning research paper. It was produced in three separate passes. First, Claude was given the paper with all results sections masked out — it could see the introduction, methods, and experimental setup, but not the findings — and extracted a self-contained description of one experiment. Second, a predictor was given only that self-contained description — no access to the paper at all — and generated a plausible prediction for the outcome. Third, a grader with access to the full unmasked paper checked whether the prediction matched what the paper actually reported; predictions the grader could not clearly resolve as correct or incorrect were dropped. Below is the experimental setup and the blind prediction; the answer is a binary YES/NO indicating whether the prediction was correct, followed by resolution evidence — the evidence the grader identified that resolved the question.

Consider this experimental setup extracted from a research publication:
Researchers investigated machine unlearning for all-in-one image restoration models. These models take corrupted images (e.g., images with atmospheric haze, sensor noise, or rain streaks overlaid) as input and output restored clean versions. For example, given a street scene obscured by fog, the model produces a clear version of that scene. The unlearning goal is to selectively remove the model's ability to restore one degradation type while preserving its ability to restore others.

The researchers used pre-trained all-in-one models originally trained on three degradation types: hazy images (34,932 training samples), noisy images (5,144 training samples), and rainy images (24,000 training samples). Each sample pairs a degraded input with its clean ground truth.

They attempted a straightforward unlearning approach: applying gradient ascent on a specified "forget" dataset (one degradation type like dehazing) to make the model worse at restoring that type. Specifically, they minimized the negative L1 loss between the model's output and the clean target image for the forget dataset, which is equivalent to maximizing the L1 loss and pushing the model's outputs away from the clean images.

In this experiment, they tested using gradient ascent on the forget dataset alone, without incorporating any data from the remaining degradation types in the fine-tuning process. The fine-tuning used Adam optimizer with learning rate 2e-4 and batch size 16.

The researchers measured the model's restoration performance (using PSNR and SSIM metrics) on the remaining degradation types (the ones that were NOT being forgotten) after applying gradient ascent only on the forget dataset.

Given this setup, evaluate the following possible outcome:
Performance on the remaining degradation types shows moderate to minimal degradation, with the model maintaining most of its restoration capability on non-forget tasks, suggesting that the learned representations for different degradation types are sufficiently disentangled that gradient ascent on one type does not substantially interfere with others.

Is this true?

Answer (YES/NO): NO